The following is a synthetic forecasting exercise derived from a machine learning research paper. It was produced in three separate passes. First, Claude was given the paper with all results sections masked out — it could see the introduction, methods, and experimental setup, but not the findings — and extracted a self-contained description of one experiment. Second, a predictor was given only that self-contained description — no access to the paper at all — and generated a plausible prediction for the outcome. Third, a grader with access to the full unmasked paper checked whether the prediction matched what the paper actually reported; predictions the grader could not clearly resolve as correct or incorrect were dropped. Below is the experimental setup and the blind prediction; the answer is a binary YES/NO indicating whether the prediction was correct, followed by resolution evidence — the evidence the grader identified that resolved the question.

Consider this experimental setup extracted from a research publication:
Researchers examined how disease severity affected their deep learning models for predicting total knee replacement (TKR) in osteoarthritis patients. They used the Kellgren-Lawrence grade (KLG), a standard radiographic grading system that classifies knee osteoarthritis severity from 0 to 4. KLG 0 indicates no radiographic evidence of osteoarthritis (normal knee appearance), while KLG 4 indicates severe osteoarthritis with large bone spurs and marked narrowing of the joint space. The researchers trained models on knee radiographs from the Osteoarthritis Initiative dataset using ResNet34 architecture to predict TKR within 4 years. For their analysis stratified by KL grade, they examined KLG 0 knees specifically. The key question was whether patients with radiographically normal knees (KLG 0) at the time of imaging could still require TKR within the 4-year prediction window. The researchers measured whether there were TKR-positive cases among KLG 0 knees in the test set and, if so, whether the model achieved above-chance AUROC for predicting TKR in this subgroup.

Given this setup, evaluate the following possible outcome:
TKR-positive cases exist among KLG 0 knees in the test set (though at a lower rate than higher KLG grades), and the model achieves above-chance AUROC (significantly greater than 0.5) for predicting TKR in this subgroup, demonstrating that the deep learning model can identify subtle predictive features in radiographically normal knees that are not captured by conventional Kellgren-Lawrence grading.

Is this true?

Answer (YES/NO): YES